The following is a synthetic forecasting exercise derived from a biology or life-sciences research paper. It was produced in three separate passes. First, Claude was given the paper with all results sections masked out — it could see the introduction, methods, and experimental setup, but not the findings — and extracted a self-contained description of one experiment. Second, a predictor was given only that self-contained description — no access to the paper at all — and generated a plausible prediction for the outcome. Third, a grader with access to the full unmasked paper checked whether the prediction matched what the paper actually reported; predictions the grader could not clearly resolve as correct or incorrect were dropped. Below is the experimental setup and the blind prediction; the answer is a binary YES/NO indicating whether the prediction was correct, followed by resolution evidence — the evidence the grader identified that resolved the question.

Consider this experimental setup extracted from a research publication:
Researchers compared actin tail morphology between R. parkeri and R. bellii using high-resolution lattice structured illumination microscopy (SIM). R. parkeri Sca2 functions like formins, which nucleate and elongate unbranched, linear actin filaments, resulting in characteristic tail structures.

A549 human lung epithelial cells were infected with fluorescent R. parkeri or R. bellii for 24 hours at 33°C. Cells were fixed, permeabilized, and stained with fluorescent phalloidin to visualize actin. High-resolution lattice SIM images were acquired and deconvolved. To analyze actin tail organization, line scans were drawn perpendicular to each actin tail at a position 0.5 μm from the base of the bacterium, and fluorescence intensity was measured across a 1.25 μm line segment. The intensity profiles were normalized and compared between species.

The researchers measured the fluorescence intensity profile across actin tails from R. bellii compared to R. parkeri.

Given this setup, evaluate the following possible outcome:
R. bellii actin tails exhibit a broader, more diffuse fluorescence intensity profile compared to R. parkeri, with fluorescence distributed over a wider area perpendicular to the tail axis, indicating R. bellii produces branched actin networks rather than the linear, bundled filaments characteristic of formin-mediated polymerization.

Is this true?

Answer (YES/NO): NO